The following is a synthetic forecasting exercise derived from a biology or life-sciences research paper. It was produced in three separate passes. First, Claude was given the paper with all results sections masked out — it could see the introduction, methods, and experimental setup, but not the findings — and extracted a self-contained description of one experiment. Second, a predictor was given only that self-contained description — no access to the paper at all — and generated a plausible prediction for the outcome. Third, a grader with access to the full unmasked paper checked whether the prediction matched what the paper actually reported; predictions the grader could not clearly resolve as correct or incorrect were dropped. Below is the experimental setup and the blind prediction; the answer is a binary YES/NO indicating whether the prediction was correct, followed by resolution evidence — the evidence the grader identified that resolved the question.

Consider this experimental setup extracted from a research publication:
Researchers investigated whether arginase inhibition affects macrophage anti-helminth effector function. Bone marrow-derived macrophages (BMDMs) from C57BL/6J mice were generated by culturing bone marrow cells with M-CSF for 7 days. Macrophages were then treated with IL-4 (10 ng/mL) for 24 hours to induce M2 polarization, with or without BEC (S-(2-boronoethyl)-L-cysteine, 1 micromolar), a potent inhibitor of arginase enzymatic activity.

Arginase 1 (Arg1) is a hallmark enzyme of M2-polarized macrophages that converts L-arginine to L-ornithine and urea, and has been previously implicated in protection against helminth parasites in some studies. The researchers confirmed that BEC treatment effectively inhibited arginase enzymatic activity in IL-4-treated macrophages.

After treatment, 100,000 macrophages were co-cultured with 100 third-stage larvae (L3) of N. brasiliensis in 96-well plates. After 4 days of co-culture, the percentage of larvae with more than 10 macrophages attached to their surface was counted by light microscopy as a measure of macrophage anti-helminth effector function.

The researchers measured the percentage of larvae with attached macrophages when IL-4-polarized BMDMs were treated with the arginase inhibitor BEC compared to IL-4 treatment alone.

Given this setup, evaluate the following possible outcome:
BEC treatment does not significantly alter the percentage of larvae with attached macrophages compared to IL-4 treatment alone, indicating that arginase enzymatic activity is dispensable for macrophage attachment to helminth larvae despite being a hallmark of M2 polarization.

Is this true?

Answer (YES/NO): NO